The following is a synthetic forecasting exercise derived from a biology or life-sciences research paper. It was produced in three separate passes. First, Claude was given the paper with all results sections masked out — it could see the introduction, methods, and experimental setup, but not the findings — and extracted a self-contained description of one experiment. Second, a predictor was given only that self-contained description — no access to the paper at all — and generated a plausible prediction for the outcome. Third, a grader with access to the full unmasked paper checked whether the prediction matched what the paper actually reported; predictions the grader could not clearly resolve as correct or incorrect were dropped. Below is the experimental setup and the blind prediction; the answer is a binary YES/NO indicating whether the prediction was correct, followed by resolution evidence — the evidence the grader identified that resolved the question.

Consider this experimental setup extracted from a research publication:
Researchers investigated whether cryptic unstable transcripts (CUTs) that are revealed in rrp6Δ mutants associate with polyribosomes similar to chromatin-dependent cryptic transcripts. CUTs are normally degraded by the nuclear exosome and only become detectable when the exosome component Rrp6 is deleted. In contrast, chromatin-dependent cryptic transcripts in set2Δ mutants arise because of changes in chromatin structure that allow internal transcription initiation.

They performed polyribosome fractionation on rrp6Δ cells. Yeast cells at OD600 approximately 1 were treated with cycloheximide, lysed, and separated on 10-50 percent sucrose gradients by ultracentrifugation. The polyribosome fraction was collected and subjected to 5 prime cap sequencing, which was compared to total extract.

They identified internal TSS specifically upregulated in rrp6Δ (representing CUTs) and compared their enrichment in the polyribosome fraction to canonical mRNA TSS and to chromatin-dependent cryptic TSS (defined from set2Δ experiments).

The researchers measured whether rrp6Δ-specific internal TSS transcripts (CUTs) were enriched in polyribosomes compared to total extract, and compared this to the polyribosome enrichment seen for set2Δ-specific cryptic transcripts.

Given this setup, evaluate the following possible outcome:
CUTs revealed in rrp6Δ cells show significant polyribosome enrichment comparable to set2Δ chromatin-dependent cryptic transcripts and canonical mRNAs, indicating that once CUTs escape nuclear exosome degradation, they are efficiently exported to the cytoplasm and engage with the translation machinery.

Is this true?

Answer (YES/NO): NO